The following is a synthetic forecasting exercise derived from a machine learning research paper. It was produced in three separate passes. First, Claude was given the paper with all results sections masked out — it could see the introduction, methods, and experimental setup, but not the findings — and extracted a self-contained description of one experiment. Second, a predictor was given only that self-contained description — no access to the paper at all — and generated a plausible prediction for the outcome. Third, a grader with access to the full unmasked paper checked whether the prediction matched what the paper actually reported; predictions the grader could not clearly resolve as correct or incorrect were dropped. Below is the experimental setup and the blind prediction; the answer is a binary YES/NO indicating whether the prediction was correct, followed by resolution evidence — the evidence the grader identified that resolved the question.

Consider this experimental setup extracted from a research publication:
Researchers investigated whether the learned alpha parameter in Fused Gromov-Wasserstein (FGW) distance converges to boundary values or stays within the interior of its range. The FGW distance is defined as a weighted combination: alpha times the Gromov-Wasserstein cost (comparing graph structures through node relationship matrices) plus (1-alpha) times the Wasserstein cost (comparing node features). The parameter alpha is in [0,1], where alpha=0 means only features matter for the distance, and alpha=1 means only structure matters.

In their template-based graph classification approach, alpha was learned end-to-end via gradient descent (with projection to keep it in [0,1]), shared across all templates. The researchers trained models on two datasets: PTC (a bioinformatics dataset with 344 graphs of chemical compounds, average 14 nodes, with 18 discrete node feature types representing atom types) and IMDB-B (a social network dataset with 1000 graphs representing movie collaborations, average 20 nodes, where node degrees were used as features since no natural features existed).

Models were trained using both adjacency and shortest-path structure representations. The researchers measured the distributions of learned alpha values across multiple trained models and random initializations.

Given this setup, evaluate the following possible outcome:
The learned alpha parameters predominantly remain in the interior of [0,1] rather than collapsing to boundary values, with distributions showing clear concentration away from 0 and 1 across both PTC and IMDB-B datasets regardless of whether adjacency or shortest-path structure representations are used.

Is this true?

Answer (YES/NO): YES